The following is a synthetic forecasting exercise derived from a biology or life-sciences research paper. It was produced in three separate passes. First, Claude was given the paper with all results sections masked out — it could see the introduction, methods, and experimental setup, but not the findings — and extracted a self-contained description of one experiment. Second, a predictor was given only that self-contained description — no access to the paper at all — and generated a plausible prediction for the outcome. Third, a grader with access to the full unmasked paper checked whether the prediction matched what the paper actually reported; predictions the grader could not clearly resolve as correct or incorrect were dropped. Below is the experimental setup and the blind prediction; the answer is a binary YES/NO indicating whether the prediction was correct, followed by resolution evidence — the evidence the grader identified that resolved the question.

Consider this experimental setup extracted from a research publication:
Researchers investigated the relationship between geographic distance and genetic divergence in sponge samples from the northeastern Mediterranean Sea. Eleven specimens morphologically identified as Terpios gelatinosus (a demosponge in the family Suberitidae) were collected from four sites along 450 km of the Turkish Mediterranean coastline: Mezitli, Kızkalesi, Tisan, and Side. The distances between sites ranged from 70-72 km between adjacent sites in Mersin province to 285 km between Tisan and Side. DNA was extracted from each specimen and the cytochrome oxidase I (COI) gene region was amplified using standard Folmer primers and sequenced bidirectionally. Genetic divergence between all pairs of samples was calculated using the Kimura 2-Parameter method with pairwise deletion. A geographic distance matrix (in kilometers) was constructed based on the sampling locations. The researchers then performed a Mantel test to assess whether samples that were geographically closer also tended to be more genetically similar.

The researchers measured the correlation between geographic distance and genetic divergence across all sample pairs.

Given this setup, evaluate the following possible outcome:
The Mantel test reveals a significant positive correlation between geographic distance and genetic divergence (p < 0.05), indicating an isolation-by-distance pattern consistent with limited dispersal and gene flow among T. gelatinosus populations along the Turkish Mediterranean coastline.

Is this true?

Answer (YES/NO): NO